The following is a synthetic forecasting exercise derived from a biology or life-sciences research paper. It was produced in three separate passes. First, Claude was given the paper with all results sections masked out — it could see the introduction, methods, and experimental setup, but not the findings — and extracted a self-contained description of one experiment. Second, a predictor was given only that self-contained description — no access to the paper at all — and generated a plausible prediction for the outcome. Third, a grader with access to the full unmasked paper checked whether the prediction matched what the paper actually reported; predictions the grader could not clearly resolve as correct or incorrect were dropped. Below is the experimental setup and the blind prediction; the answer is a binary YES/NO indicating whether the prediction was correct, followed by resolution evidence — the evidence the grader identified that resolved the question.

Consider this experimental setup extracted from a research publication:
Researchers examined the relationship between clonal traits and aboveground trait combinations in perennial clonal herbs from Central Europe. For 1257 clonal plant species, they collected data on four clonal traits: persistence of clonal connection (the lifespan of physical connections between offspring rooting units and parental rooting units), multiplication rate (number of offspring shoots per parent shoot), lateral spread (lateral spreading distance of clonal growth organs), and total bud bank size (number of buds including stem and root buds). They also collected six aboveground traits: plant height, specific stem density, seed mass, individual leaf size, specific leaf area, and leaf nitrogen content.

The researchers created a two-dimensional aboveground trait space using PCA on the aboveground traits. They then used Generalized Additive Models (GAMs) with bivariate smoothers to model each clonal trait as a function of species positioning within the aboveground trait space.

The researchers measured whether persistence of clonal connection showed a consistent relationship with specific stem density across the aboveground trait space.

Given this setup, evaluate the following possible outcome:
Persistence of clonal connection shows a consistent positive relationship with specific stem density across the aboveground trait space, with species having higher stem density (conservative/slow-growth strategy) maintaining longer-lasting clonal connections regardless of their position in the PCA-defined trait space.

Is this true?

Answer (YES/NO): YES